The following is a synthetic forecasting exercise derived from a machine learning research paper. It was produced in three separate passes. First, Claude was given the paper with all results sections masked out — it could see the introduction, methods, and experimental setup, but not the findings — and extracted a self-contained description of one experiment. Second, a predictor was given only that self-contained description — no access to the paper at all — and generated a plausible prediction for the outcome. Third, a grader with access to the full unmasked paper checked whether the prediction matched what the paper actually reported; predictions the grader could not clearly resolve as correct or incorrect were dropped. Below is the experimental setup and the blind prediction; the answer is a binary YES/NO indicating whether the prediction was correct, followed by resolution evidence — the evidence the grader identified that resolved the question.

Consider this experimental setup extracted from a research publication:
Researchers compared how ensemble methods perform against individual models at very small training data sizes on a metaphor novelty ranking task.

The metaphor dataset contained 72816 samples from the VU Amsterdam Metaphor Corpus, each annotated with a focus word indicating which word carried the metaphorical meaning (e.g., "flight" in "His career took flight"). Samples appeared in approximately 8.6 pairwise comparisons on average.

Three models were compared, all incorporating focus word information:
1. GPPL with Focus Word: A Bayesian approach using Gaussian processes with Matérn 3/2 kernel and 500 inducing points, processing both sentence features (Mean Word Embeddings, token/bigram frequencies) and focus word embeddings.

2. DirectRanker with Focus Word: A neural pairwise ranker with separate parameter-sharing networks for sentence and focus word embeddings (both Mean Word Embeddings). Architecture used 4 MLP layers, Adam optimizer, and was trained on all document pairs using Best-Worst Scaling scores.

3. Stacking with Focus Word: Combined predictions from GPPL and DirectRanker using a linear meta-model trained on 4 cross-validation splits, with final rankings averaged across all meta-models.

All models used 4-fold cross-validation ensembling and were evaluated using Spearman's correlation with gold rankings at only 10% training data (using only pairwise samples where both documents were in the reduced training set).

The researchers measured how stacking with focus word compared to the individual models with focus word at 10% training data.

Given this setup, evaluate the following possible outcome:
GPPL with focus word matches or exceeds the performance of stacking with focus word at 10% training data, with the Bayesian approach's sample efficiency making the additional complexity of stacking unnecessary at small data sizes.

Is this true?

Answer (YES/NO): NO